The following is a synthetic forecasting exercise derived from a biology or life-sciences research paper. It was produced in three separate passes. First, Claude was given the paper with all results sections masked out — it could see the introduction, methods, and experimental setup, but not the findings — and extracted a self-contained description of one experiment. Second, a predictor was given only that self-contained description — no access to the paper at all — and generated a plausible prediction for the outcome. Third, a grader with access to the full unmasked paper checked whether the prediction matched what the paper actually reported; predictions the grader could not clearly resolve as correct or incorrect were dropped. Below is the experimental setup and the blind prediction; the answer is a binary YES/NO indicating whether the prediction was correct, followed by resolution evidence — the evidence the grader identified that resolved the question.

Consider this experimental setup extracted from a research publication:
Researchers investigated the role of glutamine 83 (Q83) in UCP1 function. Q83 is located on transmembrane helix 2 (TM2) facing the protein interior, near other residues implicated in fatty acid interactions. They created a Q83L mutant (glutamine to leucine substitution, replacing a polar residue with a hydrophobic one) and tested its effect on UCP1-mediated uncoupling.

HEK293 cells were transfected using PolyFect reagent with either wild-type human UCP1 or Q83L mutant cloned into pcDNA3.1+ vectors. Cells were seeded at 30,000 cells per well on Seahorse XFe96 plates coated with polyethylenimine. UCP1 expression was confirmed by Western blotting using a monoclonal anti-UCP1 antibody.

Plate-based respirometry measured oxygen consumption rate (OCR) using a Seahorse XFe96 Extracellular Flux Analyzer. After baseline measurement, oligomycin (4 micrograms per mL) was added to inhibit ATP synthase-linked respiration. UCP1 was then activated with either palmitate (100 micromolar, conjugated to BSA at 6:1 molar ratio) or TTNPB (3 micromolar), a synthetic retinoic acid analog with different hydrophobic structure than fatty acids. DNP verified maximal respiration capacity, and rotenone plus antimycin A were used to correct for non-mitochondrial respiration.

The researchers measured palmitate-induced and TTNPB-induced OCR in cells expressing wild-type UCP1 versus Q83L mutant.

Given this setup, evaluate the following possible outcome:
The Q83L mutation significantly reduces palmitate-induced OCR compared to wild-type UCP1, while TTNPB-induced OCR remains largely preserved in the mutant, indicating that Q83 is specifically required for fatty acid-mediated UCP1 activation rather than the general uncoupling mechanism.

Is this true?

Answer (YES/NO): NO